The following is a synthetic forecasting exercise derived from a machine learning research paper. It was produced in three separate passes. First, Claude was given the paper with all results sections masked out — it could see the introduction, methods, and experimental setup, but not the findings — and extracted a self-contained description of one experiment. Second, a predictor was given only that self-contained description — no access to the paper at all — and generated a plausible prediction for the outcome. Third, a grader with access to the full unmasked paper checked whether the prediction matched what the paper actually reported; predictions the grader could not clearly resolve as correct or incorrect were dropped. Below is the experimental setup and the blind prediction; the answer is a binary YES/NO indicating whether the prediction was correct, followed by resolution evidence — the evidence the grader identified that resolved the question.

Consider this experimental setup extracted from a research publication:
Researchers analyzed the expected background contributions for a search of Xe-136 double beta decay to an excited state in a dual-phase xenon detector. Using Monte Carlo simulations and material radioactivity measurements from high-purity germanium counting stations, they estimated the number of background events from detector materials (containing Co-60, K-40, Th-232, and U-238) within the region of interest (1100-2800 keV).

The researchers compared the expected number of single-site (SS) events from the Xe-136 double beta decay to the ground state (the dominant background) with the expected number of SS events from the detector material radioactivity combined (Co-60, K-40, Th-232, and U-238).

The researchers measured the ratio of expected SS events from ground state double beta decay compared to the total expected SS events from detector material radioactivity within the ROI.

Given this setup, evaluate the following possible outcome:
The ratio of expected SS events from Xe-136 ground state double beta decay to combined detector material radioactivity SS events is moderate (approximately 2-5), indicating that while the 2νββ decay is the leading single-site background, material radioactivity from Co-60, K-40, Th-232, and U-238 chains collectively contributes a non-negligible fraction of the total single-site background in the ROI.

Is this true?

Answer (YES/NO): YES